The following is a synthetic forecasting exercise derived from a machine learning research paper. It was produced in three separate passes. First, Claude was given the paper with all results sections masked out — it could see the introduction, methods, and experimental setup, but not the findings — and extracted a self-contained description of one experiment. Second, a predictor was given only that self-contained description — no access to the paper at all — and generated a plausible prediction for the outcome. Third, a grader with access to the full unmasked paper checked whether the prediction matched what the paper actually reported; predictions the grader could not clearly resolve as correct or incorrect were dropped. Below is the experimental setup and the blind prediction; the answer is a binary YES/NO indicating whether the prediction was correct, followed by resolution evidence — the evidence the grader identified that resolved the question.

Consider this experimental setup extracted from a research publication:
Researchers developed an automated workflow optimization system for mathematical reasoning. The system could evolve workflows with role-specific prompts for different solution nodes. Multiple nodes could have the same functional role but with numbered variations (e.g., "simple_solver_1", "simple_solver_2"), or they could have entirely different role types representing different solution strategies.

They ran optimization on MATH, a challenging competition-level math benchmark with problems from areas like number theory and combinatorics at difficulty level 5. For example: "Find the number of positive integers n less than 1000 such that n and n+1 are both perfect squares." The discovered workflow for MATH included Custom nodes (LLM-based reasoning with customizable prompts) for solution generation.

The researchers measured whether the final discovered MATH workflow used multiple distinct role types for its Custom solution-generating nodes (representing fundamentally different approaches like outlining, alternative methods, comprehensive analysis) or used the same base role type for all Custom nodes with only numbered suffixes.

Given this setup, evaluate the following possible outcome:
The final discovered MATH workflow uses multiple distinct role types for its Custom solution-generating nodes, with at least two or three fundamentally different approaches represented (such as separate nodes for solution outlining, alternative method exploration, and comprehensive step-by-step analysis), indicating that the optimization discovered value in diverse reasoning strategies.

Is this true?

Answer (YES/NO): YES